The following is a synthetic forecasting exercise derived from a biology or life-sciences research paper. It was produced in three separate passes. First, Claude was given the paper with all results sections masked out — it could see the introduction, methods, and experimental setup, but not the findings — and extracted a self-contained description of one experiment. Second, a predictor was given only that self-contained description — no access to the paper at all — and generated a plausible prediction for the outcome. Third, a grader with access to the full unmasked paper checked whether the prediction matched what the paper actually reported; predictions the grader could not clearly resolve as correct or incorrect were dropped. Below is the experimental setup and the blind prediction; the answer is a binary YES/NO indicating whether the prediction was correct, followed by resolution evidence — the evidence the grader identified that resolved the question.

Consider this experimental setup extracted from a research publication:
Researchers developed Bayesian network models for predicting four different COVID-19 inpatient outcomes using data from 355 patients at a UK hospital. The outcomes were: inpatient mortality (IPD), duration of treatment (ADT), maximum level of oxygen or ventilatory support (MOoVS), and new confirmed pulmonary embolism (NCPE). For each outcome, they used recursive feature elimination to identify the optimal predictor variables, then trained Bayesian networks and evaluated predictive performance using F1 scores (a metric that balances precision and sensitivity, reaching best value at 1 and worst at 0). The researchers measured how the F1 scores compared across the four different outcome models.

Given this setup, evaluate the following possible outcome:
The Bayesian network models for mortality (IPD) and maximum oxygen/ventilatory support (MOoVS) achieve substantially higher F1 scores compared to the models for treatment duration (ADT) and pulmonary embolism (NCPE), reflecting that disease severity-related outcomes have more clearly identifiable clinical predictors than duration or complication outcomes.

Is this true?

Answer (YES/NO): NO